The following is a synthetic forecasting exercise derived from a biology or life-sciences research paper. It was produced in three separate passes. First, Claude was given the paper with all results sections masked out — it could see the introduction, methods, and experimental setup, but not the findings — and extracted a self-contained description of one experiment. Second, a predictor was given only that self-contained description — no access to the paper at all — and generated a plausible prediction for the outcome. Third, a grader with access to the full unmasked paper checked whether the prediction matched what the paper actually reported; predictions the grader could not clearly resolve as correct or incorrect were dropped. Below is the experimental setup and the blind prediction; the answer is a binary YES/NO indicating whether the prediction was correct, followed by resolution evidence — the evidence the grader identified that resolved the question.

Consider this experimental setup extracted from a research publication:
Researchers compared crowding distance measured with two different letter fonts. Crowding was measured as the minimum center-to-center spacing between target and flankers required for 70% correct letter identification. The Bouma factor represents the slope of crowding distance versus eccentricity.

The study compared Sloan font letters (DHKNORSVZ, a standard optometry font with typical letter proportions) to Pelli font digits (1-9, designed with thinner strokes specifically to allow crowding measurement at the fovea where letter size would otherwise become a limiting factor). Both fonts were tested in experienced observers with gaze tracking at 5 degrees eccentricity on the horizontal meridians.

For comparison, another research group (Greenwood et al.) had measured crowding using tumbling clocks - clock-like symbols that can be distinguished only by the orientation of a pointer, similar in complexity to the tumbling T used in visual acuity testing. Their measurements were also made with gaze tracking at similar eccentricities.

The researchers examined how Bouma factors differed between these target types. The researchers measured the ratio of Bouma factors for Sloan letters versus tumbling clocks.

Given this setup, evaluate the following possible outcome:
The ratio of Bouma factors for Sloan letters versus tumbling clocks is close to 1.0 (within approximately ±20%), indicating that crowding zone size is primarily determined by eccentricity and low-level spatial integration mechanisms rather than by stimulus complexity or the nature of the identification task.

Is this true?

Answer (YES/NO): NO